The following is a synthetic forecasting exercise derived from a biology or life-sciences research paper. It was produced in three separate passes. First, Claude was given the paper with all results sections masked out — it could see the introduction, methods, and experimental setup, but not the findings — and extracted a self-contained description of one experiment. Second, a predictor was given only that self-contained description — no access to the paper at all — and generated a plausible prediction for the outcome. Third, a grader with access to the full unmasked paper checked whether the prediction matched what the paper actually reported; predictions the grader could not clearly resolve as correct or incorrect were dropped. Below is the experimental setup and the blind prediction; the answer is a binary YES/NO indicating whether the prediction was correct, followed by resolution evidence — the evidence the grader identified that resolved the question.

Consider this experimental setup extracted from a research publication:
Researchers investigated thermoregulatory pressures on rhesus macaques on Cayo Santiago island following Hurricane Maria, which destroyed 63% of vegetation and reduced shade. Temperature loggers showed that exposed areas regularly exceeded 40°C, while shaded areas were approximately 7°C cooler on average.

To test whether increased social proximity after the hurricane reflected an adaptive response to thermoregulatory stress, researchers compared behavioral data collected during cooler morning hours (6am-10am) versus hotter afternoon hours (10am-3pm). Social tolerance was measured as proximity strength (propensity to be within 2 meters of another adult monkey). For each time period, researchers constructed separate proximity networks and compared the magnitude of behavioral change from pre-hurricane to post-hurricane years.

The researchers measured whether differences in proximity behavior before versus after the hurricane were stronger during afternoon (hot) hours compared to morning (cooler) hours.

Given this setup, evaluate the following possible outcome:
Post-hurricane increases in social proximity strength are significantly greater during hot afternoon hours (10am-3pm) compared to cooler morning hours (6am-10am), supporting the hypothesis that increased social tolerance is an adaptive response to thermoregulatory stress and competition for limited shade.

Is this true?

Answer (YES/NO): YES